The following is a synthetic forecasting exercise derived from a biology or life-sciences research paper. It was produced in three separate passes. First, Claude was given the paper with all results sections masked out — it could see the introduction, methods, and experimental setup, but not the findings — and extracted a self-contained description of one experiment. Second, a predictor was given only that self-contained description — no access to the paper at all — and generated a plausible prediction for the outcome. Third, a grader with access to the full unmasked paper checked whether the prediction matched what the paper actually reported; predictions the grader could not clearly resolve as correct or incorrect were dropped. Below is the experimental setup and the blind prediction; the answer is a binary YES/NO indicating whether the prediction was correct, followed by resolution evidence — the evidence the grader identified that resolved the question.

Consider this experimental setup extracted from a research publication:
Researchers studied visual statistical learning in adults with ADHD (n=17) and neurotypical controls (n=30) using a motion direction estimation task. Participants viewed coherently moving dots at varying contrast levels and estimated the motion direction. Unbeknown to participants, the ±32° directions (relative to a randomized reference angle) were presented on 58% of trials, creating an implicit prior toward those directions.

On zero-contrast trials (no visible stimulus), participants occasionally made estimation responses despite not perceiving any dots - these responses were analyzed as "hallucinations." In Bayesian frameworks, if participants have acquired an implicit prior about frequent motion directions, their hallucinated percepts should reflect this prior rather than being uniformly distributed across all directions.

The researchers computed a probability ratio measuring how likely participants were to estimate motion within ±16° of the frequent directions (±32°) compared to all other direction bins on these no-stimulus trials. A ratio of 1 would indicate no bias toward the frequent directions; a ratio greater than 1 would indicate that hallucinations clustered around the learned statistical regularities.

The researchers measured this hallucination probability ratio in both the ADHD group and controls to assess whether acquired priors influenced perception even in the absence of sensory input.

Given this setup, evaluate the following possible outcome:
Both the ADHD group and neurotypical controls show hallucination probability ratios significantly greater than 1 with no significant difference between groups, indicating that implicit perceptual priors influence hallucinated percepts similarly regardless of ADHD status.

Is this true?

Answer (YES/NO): YES